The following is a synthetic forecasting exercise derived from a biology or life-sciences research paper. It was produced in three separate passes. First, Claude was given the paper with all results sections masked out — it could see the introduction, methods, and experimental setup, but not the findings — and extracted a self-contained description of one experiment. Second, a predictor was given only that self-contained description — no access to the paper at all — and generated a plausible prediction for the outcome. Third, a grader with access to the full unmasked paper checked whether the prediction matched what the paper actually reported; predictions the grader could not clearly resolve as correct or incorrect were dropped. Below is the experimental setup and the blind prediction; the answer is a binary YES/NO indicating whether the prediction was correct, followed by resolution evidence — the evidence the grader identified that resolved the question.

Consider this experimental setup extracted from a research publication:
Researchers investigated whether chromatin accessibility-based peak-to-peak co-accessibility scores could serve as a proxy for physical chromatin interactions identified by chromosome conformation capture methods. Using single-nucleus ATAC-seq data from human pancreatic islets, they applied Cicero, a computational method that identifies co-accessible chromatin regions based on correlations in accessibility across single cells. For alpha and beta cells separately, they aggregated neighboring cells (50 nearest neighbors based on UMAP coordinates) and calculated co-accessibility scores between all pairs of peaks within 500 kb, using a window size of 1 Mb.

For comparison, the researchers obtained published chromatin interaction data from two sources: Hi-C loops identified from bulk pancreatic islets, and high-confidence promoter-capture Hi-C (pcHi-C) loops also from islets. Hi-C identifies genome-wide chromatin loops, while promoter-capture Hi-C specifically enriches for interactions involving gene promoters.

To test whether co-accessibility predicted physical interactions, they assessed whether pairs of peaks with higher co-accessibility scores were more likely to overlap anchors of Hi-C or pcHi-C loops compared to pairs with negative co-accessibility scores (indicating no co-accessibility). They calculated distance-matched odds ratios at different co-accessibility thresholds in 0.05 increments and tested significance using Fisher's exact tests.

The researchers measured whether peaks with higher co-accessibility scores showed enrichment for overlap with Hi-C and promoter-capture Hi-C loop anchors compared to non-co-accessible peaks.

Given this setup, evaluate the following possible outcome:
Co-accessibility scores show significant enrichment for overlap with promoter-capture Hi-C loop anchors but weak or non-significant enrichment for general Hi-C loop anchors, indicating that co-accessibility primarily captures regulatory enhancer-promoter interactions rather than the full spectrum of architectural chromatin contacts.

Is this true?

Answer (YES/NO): NO